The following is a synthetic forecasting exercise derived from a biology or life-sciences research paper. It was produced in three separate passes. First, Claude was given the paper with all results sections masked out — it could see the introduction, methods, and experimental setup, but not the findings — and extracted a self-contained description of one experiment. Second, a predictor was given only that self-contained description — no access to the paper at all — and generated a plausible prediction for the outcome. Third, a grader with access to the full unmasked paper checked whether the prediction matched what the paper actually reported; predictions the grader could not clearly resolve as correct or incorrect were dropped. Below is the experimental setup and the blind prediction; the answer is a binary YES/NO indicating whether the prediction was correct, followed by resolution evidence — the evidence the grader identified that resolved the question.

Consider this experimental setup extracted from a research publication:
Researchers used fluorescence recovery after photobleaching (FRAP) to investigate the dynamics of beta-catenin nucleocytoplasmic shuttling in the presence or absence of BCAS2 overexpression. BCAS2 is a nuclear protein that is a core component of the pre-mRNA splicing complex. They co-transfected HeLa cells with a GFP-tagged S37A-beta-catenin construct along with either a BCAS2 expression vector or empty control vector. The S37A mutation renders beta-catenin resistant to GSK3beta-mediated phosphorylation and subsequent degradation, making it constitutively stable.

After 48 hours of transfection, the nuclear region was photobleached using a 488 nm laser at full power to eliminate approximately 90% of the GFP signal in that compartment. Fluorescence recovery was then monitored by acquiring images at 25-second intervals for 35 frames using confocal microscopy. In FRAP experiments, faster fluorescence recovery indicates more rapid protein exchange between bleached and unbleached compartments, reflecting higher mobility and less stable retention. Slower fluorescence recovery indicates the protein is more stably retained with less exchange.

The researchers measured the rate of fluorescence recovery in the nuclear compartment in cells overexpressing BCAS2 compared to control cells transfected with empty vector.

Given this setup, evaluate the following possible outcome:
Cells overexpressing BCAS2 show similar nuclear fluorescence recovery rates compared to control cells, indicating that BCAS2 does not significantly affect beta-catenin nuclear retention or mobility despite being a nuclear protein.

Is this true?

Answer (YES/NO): NO